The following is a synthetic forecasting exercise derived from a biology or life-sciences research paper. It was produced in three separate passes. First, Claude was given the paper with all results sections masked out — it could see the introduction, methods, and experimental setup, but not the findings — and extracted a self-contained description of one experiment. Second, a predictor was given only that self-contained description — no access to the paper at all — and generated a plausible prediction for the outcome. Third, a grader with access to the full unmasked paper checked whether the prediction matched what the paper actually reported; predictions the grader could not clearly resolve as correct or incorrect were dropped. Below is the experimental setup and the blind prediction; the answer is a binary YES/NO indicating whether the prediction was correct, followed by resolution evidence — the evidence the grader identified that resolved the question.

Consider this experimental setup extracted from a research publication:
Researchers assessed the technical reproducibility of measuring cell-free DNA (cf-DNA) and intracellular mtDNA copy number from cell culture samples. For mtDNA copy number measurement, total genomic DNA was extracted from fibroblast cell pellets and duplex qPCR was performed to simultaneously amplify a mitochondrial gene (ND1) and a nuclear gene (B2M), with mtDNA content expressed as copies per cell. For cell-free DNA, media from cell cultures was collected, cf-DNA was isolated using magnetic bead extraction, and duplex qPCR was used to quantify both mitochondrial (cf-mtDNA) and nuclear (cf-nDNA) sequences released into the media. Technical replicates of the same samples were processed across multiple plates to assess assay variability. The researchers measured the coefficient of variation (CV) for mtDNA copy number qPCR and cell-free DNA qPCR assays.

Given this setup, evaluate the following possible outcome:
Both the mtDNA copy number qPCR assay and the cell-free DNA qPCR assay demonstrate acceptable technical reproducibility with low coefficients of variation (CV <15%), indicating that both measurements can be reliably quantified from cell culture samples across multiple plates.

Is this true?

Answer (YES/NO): NO